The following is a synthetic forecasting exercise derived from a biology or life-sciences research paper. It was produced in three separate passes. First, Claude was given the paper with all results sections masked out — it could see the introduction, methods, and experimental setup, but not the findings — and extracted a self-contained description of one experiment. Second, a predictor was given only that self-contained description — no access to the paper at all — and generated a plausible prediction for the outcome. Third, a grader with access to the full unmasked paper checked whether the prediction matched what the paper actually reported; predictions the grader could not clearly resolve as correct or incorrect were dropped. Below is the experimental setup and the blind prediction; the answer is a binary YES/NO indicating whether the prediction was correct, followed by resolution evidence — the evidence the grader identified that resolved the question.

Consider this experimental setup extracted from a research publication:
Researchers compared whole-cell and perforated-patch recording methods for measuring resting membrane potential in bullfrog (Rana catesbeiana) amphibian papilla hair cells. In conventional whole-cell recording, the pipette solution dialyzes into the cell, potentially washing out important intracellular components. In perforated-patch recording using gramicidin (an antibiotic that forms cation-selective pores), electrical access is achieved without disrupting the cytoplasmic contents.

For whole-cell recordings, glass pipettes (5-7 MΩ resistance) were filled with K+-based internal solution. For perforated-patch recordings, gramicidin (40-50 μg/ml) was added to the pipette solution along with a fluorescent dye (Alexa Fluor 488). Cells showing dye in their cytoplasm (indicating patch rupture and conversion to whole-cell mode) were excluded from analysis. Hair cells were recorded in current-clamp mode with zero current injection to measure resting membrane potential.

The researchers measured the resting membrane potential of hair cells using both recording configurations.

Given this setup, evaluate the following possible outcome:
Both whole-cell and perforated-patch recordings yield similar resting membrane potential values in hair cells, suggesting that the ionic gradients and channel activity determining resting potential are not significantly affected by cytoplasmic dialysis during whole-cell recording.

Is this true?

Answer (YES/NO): NO